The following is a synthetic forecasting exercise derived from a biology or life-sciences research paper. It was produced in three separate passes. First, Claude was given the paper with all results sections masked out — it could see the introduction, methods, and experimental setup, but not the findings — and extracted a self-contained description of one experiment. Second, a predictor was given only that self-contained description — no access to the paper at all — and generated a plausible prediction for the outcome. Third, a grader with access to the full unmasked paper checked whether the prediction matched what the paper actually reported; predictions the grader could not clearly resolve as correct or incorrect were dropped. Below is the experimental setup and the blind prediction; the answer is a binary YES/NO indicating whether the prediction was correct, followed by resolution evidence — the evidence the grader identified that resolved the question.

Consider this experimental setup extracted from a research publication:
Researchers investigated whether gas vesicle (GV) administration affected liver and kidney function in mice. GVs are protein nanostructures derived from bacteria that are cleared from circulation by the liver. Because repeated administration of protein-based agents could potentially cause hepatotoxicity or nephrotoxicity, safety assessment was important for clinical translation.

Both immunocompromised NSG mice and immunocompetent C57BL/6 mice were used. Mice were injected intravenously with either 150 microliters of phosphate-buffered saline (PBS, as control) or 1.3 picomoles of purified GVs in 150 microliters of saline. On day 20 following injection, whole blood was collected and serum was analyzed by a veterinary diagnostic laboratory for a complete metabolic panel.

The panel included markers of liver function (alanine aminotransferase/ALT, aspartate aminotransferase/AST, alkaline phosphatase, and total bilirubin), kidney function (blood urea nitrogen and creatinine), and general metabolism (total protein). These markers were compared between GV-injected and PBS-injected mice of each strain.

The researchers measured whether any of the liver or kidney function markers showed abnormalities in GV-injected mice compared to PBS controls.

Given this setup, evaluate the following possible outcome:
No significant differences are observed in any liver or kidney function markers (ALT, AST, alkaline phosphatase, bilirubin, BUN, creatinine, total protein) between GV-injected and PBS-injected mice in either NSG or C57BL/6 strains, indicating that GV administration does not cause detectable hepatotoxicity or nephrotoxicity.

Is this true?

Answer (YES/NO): YES